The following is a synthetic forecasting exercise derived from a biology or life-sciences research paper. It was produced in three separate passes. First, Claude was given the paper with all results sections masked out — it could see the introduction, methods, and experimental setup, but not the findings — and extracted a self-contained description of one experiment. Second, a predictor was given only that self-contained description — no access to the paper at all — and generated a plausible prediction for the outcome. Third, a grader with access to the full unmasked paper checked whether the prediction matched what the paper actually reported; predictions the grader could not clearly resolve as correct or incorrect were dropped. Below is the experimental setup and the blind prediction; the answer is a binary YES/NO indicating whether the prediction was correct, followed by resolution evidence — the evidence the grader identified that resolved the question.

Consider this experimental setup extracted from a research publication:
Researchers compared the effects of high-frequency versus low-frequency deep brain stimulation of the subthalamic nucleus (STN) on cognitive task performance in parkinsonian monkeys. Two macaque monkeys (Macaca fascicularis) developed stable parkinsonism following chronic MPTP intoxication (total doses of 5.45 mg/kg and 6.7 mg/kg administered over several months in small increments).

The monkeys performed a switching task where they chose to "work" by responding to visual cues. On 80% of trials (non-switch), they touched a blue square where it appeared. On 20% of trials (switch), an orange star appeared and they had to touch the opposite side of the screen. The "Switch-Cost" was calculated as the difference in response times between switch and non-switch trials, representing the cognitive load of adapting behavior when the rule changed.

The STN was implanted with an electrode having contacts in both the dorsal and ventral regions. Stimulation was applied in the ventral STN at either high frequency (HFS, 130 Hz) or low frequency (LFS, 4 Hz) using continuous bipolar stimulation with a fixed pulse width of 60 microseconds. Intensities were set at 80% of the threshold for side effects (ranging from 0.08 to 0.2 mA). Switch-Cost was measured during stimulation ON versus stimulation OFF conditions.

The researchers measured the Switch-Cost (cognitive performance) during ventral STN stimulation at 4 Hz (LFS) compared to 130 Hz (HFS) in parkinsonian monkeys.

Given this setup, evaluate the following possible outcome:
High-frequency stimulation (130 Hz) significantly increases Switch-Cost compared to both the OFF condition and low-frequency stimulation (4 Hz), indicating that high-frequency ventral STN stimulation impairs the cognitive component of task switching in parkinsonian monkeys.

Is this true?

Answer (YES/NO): NO